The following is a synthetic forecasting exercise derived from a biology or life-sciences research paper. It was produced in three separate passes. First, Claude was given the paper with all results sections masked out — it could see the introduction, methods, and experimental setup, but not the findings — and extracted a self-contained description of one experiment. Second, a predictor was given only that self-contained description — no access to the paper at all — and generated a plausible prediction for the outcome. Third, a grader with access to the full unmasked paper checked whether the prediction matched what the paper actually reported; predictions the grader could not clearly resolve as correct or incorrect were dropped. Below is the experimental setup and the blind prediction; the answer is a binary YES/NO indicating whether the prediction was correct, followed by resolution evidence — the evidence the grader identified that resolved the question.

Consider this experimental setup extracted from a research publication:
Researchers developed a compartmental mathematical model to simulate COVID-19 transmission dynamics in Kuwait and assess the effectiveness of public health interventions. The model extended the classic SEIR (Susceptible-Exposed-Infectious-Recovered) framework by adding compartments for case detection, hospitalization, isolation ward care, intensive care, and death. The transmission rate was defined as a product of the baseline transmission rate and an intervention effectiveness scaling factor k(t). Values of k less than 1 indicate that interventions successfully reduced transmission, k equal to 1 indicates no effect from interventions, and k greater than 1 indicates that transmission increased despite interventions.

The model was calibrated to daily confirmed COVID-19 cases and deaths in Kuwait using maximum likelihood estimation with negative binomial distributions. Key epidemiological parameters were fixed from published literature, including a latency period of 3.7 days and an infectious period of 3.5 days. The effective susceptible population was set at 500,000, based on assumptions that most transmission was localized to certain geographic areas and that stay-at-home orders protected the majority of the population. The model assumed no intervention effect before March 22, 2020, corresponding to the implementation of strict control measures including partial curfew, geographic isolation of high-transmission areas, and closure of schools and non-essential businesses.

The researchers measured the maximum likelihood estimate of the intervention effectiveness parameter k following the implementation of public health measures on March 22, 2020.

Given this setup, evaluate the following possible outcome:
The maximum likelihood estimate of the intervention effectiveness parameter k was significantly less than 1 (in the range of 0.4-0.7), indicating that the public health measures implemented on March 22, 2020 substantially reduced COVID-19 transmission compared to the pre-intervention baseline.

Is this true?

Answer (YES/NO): NO